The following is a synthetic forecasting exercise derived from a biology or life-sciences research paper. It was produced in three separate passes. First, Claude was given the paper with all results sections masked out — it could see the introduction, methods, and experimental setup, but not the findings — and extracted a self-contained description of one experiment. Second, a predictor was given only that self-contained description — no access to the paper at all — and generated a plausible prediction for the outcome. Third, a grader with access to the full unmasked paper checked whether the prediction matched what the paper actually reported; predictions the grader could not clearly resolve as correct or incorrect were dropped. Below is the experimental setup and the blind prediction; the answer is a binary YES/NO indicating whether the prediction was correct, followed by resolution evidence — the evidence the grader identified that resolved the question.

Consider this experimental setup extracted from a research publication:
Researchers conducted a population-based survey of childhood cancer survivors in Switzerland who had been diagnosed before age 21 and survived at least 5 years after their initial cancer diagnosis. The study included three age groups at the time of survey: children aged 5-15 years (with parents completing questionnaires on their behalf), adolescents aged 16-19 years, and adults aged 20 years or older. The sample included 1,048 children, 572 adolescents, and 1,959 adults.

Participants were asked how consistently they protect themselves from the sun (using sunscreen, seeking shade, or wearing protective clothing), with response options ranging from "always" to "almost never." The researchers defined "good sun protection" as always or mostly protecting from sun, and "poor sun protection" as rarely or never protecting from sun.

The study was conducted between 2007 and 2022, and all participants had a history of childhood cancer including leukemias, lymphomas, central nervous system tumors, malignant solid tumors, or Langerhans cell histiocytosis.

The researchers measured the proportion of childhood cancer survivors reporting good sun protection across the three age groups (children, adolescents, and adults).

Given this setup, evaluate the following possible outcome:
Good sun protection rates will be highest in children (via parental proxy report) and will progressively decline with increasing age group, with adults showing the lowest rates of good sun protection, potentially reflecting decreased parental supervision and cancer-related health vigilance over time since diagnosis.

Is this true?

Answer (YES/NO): NO